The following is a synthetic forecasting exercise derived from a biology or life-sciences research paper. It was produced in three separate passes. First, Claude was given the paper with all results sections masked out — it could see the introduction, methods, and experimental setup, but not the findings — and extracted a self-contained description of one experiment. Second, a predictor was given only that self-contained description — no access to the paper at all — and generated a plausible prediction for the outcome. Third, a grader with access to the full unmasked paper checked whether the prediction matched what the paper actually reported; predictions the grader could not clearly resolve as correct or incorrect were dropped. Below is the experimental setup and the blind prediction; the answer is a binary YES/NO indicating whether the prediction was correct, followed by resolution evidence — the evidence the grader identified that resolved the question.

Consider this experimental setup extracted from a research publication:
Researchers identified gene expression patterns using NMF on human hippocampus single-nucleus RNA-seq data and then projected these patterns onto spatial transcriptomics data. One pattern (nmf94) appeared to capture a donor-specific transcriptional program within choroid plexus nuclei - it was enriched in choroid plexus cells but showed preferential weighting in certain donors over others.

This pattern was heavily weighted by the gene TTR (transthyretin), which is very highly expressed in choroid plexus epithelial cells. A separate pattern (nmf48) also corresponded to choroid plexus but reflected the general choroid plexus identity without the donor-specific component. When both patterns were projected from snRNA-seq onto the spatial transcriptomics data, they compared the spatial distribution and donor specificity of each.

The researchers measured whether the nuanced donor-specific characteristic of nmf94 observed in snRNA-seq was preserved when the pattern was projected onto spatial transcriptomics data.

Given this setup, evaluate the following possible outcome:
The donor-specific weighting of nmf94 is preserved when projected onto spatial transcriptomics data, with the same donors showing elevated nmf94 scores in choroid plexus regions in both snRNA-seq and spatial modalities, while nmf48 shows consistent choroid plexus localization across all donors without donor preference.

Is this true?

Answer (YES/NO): NO